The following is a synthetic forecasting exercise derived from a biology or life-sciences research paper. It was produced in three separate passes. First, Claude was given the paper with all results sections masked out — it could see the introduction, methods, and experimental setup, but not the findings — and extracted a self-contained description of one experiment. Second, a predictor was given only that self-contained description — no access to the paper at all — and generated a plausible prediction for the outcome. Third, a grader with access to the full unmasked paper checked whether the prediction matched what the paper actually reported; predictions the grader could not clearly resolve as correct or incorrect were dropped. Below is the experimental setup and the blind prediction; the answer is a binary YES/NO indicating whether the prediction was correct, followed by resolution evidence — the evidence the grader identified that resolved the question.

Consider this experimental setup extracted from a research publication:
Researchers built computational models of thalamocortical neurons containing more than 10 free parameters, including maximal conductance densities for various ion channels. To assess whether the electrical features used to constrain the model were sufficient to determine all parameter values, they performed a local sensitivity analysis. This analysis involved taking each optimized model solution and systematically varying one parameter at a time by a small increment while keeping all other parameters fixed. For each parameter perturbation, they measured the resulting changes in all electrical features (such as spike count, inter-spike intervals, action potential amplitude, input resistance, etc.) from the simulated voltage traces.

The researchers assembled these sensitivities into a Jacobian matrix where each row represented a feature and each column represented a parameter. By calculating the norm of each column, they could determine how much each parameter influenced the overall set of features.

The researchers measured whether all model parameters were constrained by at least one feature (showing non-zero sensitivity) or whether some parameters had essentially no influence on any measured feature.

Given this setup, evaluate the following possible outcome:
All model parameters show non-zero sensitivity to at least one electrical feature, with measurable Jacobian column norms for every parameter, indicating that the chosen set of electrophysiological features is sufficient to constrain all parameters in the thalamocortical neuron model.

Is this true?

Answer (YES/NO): YES